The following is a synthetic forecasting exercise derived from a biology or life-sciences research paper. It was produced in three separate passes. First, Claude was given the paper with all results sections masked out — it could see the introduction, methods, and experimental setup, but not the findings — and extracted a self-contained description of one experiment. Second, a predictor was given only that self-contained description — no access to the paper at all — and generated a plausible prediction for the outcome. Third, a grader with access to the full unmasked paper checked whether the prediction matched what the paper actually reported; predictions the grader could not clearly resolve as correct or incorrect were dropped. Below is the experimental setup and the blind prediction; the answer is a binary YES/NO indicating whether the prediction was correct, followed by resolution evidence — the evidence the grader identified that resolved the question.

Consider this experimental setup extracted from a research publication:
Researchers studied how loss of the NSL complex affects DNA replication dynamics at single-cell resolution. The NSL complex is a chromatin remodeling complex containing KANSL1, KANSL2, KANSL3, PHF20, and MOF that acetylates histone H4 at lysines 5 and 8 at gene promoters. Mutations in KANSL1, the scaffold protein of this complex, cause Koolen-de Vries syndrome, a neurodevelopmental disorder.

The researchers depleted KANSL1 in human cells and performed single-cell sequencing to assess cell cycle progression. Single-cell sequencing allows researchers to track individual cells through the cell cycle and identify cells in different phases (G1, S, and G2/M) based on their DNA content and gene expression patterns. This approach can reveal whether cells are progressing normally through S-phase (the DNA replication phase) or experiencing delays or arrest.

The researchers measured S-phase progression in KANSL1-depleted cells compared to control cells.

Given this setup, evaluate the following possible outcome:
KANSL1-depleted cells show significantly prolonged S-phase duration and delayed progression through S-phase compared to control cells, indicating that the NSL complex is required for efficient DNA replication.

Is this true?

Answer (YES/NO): YES